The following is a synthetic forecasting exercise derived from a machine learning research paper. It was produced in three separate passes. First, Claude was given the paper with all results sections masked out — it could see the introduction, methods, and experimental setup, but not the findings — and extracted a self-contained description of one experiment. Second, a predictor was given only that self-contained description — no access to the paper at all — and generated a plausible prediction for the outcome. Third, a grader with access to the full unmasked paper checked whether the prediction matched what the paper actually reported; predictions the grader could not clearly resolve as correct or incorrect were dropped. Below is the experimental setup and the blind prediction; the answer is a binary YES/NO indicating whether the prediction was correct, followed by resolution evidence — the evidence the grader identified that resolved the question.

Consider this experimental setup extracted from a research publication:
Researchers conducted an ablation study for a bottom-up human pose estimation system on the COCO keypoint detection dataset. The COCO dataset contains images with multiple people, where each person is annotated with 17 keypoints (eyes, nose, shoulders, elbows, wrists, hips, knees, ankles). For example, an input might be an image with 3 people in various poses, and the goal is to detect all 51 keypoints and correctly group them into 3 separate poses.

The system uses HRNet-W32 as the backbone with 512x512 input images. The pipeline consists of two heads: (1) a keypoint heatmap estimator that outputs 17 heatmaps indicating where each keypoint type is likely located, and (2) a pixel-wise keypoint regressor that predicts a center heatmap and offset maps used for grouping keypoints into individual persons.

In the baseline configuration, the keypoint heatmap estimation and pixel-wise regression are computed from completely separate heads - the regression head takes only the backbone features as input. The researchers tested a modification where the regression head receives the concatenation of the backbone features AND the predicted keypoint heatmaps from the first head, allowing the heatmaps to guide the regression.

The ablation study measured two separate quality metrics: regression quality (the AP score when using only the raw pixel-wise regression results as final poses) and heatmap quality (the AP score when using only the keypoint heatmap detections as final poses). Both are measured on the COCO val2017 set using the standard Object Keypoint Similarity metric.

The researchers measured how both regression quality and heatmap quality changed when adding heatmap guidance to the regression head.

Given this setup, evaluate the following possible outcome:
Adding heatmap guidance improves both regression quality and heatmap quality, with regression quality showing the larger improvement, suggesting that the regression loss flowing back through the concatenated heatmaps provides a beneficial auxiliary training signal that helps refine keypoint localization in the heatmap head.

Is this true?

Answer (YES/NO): YES